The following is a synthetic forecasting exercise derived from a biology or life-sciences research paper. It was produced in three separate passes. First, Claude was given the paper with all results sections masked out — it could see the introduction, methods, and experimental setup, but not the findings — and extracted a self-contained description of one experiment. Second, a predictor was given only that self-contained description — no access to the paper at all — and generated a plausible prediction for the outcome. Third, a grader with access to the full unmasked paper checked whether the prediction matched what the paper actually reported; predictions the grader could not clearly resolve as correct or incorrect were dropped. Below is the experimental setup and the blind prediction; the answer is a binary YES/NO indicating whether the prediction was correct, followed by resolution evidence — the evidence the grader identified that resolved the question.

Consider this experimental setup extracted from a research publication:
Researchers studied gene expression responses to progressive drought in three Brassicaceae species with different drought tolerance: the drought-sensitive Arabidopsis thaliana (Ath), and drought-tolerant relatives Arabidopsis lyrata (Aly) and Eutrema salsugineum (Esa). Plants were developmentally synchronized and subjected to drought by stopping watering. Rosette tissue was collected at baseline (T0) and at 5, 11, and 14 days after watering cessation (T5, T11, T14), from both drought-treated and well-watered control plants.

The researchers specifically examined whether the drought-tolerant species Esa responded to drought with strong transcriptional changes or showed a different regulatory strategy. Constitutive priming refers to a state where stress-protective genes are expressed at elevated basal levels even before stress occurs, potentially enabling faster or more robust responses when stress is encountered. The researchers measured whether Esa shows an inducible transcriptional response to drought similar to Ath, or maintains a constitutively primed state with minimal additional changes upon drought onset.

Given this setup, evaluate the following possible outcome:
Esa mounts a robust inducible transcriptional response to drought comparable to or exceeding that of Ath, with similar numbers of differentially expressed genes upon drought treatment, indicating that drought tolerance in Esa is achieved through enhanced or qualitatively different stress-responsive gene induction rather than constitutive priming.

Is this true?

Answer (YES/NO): NO